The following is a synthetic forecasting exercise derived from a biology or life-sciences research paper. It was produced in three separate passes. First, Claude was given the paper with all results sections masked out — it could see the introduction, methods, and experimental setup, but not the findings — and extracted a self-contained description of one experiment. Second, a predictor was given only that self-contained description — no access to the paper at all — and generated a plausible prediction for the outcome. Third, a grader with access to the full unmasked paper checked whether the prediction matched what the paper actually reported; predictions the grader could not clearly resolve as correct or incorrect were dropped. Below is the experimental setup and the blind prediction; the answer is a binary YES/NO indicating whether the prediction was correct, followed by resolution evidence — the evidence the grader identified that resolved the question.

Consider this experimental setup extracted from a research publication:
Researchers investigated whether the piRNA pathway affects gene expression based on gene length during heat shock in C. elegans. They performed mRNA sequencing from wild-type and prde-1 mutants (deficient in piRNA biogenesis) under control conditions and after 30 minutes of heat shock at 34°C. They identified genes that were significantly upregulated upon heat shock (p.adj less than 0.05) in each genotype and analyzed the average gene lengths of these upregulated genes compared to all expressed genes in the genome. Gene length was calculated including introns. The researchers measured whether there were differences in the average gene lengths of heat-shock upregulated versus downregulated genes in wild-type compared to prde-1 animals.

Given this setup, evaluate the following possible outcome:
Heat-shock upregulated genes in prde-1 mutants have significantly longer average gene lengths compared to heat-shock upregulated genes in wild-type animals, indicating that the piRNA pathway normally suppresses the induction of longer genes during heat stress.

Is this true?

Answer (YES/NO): NO